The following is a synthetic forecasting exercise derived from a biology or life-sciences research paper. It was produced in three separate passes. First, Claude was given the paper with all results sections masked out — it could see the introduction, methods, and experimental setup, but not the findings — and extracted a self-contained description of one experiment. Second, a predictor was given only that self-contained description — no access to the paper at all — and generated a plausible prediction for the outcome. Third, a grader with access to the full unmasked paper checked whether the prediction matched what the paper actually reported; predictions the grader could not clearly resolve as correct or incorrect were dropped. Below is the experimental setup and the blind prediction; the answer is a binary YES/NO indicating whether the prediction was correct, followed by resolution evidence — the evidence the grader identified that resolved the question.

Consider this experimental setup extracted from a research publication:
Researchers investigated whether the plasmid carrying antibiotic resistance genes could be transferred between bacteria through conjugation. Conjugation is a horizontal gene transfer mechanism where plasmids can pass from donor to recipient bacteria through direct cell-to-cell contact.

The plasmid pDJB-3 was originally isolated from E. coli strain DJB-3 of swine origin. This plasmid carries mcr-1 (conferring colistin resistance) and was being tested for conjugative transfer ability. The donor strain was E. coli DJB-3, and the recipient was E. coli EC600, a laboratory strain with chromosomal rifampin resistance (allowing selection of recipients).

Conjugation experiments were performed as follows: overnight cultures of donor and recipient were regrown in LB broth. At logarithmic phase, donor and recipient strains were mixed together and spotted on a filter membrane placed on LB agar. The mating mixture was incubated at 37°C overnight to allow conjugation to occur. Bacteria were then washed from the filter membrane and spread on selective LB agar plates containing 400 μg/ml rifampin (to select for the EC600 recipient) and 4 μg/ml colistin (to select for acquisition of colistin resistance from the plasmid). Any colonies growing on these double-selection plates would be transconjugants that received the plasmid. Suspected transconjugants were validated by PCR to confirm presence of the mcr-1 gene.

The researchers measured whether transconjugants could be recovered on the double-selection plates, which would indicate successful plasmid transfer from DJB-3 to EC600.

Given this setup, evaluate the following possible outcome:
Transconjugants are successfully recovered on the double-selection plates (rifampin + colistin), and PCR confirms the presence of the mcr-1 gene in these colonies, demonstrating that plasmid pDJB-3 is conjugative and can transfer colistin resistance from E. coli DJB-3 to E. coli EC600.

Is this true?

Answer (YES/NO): NO